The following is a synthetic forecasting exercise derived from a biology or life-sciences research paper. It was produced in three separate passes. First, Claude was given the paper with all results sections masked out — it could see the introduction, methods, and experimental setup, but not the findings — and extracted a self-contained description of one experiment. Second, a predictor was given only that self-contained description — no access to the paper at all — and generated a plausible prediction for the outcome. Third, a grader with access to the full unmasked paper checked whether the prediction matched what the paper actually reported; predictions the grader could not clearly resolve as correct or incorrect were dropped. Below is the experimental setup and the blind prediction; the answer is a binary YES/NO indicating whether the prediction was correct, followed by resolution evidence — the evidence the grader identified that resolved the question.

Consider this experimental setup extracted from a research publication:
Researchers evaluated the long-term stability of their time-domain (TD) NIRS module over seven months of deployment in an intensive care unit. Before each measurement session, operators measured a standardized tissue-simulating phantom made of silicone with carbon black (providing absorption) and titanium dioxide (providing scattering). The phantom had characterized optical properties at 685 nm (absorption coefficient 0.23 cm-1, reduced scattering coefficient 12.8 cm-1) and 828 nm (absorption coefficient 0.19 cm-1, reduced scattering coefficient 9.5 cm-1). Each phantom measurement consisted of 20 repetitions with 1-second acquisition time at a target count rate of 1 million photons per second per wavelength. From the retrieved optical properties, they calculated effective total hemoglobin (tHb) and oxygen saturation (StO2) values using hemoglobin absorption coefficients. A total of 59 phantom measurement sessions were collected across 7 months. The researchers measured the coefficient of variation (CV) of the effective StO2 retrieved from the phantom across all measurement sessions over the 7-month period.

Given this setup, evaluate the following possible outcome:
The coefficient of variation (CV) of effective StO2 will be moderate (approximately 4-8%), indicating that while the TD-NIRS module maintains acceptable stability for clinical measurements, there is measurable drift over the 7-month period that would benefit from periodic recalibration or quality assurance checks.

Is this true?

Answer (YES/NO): NO